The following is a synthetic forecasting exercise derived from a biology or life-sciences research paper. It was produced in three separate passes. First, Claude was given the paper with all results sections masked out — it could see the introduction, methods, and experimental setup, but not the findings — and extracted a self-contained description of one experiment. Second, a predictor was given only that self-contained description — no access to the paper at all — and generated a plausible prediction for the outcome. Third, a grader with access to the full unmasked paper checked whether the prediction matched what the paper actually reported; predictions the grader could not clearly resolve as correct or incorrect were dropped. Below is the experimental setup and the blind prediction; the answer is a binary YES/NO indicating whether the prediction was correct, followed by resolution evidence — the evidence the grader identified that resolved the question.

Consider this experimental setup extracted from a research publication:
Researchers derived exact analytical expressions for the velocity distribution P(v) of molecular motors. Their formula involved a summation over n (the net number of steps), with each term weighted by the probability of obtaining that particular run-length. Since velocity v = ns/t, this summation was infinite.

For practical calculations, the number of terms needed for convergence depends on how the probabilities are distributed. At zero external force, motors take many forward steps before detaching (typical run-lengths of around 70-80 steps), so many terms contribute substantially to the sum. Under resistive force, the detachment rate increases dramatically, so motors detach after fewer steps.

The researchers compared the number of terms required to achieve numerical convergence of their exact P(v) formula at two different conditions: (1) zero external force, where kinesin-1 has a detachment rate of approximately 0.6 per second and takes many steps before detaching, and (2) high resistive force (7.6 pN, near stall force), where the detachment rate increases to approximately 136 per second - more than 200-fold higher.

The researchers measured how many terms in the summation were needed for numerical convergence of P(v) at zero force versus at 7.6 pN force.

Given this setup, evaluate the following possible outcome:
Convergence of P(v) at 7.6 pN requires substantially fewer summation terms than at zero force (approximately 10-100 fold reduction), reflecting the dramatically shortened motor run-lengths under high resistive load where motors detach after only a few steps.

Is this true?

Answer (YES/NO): YES